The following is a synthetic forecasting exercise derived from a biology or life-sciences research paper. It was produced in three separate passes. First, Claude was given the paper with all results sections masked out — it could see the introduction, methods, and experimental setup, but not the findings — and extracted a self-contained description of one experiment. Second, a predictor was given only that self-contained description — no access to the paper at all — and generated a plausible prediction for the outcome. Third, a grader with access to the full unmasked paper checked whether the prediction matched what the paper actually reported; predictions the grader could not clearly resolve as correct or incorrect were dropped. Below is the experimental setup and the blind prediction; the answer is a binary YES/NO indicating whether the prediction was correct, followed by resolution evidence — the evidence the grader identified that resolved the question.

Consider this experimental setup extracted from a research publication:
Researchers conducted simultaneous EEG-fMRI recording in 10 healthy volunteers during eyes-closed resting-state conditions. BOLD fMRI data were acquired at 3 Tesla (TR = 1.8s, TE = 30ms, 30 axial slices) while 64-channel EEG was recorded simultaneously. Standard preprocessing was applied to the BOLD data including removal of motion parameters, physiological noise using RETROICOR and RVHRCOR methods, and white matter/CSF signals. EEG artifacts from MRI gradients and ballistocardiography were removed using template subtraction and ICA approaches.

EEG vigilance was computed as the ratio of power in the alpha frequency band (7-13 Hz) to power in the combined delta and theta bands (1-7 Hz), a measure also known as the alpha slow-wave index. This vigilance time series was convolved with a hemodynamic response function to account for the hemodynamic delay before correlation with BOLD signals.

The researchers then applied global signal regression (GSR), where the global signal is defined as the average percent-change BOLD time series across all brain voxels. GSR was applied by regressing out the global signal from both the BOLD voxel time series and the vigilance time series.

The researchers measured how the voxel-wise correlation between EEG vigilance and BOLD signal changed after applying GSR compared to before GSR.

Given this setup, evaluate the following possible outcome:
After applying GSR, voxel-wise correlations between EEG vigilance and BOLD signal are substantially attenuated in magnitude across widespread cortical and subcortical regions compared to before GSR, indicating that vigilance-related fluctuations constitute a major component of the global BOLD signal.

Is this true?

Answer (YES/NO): NO